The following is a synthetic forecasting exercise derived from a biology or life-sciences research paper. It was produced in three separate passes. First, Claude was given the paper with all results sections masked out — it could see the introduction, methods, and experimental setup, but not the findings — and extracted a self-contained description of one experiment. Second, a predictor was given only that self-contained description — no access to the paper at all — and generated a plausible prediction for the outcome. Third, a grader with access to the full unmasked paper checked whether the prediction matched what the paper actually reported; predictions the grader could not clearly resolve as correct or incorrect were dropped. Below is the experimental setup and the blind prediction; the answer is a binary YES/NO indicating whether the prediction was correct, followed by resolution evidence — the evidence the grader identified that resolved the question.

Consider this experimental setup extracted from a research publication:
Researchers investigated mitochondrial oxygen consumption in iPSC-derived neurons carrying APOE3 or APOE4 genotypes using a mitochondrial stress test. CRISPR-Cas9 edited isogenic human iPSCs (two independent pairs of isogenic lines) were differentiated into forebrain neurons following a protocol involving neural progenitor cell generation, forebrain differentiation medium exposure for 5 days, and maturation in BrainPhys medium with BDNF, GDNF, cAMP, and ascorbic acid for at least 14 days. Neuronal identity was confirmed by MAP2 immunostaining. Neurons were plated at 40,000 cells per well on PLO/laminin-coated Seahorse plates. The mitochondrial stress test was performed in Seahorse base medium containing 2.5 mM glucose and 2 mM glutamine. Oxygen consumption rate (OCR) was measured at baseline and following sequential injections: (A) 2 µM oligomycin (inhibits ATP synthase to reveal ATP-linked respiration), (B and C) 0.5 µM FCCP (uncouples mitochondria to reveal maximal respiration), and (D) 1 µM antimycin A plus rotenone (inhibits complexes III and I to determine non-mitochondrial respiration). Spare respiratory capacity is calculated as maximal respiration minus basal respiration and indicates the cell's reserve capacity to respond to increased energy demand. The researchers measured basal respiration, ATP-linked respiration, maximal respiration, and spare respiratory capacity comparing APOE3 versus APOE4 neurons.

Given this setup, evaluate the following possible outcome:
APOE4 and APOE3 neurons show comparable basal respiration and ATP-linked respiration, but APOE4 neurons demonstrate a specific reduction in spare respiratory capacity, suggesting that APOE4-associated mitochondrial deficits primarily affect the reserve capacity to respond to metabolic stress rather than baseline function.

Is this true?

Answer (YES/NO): NO